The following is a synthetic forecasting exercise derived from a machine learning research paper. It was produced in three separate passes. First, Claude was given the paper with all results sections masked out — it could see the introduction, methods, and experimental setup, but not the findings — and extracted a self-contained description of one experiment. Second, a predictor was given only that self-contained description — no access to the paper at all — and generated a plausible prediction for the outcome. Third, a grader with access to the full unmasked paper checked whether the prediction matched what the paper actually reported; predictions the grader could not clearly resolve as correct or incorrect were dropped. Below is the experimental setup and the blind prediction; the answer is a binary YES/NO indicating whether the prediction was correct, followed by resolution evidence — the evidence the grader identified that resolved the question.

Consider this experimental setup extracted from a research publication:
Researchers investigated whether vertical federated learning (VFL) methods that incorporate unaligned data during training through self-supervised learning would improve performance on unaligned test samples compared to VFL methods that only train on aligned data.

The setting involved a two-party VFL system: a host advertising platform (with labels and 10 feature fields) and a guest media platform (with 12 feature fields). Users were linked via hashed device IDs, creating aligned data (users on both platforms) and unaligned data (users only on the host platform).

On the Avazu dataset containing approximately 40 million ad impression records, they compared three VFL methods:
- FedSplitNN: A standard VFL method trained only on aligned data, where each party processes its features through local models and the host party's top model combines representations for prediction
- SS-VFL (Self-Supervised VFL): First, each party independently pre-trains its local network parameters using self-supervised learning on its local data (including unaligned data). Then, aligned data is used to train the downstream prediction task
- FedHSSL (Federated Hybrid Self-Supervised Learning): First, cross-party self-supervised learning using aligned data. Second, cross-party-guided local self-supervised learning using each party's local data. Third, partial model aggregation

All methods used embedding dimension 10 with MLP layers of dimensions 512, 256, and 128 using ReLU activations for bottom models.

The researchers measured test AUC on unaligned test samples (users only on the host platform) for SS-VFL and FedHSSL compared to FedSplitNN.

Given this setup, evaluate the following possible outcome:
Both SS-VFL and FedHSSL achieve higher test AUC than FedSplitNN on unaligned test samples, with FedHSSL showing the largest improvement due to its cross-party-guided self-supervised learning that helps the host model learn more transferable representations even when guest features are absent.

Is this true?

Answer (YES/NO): NO